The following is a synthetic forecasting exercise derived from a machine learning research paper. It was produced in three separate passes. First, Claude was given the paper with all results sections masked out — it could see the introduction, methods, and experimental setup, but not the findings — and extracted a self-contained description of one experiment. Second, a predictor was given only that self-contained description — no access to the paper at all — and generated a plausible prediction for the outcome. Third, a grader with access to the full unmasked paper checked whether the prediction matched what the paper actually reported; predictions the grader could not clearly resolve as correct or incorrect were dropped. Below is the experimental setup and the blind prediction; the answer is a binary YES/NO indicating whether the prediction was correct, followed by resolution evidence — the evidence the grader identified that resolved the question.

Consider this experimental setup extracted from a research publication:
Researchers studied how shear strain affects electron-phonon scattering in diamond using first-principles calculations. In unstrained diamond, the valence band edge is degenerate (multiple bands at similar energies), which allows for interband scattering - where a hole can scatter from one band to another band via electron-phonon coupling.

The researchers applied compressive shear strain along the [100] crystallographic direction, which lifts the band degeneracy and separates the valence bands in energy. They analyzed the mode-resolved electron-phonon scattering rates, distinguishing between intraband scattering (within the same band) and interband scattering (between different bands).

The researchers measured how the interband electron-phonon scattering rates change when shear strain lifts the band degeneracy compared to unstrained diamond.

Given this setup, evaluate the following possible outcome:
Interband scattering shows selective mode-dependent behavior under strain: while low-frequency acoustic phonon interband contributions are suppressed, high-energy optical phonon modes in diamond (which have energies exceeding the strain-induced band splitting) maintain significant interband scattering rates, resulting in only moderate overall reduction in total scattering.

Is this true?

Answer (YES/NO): NO